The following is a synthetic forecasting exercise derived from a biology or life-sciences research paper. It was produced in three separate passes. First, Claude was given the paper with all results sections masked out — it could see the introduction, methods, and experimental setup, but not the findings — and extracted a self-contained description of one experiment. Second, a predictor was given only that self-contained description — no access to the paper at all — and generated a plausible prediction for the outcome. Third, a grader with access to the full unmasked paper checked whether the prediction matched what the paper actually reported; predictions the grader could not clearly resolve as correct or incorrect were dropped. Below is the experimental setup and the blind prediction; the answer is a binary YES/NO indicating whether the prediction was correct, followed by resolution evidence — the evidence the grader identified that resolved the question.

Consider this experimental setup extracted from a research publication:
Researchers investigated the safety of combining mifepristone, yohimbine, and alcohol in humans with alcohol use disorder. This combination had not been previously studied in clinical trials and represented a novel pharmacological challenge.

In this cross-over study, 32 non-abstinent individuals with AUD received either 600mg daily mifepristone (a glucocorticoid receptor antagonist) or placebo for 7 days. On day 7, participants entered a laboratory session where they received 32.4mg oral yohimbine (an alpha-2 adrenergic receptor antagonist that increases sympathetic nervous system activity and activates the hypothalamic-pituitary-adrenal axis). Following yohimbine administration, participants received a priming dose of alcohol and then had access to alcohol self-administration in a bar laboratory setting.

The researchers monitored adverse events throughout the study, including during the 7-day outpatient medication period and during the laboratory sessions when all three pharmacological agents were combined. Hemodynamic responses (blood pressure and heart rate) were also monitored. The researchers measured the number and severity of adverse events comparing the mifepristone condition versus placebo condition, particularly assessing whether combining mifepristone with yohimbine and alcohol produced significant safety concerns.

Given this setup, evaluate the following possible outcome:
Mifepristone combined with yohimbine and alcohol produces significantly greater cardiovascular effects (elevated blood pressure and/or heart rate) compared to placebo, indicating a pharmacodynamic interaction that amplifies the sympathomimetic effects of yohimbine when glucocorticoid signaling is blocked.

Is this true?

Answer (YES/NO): NO